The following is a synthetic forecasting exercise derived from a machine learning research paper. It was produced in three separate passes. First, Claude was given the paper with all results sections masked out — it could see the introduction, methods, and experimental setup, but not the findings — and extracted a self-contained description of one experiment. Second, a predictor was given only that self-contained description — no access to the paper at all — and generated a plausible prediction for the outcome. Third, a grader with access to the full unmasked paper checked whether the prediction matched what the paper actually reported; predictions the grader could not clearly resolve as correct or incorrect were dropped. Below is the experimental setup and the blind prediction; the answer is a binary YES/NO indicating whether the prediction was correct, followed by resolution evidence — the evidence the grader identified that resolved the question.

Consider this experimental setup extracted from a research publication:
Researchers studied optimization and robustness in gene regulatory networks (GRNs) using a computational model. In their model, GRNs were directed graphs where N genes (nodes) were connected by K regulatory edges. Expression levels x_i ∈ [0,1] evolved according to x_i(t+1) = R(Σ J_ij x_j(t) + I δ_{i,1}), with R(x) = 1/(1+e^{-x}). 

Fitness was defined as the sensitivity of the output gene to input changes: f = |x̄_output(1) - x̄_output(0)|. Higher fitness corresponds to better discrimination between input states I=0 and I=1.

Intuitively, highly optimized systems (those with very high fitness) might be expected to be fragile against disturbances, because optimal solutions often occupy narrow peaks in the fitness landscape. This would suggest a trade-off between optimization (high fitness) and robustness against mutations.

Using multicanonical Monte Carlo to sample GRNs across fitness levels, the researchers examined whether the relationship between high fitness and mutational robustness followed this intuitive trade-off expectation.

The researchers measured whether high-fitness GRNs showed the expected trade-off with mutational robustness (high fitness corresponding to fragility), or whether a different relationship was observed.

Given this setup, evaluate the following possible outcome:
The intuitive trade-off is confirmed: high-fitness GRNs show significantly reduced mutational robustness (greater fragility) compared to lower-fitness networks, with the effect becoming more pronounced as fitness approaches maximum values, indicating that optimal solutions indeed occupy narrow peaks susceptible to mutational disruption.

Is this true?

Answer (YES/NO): NO